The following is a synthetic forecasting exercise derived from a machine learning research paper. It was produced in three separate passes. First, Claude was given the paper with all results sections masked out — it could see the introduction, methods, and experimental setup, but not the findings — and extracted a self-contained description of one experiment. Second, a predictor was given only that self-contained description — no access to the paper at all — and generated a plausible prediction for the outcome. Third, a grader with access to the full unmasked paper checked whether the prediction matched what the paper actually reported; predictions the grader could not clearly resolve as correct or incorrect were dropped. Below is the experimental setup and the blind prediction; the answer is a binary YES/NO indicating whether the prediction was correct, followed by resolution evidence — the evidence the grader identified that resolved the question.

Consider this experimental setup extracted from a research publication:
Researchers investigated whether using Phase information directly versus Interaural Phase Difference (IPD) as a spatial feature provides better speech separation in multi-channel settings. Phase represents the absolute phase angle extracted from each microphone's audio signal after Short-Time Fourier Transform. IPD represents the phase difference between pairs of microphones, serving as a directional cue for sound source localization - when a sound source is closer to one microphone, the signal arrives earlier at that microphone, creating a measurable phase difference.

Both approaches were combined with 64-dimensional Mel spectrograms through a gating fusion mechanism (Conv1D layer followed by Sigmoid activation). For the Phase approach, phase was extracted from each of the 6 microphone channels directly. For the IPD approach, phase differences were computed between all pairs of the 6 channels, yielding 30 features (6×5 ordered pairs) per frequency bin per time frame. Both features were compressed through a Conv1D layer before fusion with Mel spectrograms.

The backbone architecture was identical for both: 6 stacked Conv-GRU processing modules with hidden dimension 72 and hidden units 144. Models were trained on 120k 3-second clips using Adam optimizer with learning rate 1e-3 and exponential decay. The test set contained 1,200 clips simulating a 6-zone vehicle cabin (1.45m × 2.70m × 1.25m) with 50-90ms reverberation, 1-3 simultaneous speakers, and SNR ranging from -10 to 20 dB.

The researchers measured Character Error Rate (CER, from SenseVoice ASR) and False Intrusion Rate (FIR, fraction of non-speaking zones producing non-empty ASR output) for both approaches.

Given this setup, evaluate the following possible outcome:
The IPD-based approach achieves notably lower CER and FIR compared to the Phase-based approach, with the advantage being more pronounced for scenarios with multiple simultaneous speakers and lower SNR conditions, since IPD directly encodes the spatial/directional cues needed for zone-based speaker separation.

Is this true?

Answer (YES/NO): NO